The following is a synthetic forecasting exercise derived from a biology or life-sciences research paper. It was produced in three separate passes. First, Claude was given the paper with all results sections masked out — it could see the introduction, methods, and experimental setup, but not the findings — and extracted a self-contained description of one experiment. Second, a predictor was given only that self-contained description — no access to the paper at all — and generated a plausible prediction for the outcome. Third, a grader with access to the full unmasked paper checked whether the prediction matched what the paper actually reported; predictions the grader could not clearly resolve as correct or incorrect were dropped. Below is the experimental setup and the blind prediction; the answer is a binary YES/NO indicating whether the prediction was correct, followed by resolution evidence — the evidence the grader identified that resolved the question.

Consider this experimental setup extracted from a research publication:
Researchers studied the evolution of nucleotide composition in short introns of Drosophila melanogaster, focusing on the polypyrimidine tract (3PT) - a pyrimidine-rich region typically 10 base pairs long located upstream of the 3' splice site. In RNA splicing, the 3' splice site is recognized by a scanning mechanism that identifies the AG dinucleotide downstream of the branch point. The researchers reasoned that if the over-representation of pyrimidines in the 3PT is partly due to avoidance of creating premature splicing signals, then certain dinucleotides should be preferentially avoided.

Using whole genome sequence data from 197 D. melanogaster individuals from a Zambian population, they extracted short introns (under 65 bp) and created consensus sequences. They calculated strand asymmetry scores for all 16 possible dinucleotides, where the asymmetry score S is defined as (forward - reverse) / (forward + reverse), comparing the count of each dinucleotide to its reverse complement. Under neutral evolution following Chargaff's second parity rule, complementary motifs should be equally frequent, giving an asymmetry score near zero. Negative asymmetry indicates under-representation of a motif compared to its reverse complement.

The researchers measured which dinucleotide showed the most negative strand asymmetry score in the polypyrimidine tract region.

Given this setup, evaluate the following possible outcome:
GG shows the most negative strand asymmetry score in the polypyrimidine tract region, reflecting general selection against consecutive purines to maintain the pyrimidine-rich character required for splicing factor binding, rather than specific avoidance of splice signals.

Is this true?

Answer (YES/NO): NO